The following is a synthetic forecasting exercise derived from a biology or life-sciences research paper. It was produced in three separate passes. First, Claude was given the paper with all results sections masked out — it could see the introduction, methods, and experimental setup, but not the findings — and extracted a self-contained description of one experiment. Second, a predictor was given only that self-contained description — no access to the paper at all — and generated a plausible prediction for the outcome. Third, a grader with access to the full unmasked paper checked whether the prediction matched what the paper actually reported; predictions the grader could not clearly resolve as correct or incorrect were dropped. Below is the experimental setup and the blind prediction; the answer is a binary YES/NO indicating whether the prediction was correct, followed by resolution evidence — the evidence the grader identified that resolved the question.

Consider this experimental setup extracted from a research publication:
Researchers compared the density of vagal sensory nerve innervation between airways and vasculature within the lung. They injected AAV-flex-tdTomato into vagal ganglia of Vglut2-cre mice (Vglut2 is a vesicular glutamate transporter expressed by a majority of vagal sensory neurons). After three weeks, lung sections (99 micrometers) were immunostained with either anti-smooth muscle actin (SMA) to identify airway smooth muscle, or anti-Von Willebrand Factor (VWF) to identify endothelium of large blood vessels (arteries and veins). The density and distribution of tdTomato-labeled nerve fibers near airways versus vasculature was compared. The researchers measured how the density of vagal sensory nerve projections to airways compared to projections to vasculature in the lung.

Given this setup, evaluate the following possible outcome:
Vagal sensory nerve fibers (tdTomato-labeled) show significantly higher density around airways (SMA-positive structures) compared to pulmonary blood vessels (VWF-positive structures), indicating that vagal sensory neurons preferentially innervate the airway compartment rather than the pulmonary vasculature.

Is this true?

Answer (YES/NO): YES